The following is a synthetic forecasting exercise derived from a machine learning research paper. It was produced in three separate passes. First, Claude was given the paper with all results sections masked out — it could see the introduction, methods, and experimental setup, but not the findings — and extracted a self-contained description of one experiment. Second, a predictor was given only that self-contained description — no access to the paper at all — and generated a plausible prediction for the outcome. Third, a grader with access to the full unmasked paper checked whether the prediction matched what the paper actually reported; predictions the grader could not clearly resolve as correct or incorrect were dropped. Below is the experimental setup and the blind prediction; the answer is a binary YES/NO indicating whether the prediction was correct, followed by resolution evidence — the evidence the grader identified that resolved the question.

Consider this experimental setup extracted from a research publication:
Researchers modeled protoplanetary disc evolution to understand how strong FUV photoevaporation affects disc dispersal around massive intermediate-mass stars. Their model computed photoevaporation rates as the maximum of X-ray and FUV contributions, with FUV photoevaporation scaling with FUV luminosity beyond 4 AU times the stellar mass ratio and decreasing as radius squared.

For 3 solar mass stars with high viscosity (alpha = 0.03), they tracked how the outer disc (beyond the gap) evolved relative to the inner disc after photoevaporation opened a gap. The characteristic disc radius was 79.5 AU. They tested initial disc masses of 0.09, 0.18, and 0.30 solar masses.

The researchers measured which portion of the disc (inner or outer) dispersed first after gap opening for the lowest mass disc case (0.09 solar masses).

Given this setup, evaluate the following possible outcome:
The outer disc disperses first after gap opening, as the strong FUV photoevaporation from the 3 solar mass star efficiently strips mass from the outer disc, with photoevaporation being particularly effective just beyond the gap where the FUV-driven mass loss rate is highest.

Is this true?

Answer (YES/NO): NO